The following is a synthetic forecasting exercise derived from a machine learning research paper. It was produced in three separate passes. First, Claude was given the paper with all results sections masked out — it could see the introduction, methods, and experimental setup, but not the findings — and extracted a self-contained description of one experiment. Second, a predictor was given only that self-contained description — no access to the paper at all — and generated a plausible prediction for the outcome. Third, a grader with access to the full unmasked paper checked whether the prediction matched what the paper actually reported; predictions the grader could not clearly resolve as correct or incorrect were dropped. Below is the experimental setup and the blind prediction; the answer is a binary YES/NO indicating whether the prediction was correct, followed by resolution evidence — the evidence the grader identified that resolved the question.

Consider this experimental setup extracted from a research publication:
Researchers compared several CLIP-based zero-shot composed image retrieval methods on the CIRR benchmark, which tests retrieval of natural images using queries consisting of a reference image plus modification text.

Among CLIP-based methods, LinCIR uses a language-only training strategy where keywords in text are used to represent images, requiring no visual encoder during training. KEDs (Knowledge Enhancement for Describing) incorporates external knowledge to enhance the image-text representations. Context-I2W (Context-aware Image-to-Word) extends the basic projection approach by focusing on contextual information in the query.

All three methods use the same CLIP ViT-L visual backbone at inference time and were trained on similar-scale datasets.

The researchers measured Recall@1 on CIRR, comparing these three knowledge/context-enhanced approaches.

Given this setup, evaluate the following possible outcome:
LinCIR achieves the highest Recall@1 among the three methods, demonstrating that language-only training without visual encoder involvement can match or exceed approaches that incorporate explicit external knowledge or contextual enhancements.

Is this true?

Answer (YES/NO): NO